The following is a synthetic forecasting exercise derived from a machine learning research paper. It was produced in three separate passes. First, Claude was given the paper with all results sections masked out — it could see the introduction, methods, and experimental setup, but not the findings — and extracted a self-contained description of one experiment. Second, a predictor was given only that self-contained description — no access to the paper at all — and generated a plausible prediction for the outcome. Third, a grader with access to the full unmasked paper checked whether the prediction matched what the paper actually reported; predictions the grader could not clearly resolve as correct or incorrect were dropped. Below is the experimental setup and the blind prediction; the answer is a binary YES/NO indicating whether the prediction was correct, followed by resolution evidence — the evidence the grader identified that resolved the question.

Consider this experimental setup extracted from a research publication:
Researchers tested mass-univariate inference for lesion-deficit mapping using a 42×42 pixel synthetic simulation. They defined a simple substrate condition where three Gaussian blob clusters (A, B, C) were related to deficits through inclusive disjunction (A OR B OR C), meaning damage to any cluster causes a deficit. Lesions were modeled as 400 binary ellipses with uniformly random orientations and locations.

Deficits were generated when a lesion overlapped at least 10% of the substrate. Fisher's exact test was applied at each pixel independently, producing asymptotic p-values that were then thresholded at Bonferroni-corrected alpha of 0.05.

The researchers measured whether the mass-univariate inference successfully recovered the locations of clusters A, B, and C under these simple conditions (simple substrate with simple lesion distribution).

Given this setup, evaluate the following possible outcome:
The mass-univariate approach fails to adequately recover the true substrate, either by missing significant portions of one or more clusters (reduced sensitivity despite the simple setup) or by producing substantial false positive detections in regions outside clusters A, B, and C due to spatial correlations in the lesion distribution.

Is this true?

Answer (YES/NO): NO